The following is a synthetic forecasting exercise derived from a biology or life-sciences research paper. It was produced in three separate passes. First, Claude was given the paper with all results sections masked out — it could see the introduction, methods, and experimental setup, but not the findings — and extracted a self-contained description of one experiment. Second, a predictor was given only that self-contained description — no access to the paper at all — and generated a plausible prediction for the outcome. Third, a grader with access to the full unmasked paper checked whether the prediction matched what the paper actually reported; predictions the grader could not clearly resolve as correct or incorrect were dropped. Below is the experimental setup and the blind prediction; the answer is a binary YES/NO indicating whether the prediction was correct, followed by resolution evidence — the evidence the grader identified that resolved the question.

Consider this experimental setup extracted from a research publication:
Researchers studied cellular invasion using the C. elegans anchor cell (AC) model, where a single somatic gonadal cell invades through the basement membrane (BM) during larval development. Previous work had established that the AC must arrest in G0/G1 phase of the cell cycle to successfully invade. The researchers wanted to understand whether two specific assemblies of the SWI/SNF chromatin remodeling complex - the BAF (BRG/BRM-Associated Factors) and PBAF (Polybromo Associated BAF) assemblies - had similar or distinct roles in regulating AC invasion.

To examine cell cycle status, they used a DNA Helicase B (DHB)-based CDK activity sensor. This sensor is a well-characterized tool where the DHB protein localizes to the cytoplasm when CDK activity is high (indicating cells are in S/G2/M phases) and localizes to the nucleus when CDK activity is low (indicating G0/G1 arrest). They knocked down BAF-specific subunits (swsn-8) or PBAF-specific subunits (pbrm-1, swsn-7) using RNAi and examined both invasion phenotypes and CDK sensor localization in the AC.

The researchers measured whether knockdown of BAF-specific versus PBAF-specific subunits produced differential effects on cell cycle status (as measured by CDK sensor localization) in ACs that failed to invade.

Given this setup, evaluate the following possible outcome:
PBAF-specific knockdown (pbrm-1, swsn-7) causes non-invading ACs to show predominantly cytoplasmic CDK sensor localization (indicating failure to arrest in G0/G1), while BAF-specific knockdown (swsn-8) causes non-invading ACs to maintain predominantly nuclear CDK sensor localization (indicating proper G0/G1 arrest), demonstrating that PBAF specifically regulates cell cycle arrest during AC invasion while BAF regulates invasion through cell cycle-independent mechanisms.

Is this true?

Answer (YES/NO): NO